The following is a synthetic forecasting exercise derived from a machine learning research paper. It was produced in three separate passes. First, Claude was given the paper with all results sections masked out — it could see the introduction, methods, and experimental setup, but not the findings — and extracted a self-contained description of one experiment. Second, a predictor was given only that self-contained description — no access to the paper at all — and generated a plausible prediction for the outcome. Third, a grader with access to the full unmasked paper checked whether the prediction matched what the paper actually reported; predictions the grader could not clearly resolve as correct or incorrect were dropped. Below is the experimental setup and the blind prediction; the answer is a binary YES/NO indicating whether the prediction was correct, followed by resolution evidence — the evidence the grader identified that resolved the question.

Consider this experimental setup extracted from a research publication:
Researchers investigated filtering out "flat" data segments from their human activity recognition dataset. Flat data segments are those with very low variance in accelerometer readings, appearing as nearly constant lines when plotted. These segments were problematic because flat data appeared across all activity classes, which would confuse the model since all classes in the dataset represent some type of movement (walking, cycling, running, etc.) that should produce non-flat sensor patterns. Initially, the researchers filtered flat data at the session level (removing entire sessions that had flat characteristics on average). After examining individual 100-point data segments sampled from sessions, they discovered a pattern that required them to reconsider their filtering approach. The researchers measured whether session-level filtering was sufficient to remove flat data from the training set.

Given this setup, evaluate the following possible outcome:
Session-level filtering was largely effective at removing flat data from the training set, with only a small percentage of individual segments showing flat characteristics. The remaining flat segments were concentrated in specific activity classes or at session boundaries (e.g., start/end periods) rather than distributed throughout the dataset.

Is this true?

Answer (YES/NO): NO